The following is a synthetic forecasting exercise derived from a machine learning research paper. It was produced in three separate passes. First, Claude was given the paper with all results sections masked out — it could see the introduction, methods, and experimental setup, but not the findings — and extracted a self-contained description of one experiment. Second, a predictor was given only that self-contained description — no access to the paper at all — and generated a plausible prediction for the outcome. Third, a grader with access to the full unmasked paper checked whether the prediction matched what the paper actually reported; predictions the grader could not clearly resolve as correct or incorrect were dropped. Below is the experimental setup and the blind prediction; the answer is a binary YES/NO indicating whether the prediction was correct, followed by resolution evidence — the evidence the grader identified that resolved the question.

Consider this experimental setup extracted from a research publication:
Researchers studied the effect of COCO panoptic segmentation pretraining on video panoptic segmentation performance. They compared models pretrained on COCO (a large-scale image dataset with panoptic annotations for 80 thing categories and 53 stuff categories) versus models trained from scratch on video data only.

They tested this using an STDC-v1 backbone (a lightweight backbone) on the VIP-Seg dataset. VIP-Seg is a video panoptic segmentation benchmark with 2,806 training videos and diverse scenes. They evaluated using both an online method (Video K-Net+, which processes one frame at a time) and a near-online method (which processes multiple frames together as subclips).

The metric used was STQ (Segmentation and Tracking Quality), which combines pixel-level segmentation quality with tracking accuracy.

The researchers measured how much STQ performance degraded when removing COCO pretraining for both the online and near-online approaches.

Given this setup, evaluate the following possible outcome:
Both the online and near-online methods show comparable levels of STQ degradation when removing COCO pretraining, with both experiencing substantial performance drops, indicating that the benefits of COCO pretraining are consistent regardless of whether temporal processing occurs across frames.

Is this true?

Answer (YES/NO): NO